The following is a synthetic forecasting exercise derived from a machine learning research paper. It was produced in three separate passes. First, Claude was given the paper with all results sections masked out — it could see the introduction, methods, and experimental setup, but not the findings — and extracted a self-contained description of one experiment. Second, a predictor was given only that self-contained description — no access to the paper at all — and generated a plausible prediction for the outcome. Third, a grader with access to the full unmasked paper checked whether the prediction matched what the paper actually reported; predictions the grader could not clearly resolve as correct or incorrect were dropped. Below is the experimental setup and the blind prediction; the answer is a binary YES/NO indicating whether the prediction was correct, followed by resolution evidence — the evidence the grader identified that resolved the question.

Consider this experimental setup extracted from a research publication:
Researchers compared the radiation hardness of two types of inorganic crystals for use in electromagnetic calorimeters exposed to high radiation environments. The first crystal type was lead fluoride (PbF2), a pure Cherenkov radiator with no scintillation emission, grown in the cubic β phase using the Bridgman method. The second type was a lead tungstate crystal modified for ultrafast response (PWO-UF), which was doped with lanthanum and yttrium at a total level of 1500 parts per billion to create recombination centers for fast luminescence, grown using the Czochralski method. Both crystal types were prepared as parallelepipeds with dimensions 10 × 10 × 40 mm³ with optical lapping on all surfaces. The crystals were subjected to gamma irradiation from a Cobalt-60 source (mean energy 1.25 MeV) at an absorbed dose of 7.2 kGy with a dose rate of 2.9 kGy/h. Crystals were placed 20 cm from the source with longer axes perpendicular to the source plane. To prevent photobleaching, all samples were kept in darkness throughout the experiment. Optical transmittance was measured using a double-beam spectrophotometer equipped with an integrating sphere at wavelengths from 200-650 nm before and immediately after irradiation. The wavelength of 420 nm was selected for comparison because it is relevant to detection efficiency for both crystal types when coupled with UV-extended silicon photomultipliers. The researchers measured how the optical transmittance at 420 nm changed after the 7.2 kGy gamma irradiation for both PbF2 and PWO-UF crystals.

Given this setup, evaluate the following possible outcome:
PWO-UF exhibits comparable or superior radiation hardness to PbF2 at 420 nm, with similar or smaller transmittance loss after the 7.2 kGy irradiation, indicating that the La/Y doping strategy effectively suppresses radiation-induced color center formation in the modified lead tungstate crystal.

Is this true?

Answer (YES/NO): YES